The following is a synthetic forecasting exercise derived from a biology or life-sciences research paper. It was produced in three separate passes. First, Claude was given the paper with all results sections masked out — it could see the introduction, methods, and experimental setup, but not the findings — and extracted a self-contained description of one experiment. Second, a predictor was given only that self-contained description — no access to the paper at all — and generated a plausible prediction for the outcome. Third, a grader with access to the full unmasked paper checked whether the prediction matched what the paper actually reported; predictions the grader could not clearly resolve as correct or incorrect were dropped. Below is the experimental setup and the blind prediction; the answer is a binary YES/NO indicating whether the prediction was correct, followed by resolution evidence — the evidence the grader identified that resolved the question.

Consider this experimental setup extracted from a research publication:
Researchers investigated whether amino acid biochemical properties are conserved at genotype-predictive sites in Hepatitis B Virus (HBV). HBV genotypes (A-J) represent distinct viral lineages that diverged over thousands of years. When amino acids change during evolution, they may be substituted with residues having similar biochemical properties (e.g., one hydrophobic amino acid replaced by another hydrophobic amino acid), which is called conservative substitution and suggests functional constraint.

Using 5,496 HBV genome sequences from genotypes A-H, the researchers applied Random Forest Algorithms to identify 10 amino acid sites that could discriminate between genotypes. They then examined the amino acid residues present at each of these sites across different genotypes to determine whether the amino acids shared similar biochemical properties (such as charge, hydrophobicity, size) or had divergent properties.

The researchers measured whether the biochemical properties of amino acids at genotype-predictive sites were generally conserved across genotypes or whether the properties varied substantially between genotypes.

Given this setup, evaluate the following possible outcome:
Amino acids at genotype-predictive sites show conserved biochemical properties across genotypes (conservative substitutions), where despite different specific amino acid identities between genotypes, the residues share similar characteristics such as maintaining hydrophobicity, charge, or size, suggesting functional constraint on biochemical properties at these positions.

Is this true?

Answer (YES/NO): NO